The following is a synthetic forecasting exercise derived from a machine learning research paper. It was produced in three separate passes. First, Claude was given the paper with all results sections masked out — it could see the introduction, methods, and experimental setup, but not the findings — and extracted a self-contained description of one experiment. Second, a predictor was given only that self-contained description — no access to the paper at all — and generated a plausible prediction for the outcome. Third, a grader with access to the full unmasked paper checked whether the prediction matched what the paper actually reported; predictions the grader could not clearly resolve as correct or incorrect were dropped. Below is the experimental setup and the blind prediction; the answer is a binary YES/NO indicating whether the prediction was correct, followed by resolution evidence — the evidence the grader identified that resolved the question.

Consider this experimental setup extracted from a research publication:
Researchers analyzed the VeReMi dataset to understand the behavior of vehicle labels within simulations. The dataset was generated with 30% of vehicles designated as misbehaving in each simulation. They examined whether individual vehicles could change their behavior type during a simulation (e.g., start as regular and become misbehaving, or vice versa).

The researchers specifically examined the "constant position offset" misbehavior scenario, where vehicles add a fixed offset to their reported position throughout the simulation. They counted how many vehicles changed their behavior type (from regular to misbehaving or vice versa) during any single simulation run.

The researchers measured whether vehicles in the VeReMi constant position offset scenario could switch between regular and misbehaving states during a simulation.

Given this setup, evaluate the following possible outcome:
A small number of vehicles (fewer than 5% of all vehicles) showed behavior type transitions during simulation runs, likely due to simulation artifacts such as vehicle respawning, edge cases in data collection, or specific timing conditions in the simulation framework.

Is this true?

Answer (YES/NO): NO